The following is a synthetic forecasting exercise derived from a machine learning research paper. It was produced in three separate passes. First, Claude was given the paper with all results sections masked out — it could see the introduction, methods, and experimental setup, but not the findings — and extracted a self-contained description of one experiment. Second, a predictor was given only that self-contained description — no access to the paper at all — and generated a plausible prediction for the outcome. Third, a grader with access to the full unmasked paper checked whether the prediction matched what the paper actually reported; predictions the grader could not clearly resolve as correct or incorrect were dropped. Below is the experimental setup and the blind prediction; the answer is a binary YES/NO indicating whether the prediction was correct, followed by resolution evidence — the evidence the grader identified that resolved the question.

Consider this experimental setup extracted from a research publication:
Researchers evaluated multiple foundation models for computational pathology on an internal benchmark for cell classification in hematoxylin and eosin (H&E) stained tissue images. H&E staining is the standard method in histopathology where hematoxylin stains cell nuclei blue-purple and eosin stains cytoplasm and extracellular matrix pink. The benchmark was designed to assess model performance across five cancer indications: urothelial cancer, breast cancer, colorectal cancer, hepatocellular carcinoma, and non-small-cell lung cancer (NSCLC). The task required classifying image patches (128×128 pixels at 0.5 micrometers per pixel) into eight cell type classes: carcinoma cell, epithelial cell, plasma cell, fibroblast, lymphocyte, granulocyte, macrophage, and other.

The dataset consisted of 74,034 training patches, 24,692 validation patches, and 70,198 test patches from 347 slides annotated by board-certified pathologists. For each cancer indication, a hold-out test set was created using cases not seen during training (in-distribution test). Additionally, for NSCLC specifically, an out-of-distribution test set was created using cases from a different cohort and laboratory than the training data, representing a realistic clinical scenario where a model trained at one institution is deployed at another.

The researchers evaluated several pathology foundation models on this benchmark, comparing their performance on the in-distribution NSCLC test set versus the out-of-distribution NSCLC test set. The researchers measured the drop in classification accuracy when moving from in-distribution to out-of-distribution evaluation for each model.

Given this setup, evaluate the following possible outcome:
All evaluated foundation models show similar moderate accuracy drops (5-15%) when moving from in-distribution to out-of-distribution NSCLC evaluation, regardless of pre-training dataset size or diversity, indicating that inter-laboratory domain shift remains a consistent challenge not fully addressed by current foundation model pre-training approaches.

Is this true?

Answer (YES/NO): NO